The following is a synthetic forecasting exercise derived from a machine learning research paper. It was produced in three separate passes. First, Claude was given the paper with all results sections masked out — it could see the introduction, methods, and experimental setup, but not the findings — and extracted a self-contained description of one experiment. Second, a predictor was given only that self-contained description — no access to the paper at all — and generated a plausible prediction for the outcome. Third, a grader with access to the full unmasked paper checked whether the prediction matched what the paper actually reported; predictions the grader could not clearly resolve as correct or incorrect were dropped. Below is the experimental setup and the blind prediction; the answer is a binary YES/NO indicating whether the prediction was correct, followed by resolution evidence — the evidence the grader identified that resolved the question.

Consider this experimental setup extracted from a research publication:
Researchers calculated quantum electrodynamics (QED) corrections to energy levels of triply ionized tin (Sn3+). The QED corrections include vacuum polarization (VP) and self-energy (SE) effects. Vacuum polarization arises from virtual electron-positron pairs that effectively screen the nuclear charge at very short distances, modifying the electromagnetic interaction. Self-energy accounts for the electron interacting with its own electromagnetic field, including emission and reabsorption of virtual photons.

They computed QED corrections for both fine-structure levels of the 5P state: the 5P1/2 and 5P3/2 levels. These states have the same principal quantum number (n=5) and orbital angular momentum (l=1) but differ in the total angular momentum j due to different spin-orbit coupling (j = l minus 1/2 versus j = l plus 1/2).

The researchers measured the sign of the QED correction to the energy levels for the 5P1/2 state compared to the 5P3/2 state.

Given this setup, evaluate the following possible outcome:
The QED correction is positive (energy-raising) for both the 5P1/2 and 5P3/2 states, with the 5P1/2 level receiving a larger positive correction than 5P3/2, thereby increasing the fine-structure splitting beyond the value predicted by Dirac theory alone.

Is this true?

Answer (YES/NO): NO